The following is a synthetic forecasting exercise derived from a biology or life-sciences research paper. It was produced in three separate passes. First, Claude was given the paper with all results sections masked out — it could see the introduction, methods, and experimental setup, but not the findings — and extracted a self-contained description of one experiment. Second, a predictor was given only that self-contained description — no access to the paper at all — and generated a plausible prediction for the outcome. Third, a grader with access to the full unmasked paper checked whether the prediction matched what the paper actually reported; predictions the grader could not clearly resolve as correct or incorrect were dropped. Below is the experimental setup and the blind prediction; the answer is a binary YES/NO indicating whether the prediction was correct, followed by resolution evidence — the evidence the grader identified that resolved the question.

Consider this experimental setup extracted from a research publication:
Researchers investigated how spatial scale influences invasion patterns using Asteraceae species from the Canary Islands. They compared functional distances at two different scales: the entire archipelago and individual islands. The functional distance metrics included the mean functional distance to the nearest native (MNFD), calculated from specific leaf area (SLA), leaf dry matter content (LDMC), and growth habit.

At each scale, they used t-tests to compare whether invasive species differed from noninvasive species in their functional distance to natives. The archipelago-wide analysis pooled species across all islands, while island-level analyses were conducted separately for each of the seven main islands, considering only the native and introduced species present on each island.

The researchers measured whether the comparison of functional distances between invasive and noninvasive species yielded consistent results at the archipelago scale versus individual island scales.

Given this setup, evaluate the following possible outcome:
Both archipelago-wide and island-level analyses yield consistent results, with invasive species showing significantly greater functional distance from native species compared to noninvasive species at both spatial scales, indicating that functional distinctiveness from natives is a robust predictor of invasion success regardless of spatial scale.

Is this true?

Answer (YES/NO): NO